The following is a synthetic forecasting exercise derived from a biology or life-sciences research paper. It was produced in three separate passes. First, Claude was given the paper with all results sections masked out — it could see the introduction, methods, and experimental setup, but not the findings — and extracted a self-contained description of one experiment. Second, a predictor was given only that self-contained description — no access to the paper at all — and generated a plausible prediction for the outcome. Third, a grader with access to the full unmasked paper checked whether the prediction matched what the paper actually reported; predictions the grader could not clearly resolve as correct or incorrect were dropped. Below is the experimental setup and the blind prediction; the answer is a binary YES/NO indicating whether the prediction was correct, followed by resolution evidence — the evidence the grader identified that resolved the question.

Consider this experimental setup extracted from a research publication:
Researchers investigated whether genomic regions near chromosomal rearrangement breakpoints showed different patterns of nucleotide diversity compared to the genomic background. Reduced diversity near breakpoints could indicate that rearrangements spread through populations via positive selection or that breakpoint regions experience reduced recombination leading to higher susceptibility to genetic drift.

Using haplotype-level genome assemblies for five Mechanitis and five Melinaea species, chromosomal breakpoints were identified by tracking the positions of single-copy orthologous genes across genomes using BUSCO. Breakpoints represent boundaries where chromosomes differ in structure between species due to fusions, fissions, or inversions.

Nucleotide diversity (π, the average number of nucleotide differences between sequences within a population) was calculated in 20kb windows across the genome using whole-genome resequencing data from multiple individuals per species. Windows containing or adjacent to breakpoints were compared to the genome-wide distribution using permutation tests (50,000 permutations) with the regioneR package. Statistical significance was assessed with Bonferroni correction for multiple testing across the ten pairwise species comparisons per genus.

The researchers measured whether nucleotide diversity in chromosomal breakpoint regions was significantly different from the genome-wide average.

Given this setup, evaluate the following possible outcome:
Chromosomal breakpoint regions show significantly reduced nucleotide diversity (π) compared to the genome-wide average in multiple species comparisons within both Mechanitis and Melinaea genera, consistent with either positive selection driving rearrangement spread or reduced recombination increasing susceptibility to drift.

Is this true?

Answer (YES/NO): NO